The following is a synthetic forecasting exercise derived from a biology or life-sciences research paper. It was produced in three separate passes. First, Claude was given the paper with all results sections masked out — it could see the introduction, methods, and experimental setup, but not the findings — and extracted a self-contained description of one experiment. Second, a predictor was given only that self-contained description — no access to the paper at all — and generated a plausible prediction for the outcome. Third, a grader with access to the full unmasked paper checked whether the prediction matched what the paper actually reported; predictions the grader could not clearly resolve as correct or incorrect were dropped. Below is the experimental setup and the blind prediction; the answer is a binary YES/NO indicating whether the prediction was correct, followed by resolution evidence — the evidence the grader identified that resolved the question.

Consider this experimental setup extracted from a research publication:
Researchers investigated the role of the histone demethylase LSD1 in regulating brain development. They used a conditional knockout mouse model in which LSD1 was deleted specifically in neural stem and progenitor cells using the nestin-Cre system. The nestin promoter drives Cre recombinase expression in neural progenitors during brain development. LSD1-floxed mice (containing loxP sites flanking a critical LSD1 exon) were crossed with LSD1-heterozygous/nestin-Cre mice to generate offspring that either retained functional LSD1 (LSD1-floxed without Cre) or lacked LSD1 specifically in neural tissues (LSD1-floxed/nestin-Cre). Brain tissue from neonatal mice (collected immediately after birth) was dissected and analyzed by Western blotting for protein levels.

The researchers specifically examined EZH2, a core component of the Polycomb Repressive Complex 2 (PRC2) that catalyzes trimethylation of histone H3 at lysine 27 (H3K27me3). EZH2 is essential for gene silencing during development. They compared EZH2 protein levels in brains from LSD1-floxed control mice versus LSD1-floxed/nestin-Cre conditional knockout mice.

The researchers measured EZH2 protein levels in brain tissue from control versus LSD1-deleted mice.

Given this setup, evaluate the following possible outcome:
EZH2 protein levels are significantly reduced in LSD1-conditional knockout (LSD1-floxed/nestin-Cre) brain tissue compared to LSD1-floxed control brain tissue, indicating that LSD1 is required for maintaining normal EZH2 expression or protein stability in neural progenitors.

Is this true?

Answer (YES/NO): YES